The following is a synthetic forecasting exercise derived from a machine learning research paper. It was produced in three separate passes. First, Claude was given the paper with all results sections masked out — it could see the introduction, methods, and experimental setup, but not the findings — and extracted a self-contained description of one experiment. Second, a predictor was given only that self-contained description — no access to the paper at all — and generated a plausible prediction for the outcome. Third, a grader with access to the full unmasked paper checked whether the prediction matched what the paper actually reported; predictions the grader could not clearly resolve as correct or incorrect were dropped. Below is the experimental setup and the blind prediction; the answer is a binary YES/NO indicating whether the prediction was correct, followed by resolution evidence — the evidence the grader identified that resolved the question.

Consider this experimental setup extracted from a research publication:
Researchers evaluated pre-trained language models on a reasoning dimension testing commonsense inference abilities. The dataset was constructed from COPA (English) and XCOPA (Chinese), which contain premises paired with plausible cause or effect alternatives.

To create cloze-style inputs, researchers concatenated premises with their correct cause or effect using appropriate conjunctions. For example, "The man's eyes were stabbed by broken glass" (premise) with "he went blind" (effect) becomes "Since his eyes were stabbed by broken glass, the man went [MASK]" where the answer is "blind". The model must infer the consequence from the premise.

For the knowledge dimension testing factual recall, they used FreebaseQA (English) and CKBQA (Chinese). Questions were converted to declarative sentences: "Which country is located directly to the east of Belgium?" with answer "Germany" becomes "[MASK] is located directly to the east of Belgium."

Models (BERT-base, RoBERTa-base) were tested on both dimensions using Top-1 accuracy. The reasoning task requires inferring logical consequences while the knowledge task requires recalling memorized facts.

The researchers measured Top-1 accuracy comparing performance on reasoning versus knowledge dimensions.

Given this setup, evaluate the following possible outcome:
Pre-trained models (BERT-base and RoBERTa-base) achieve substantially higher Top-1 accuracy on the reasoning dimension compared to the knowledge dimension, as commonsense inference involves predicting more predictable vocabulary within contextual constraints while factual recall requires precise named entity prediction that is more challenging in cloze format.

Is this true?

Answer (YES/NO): YES